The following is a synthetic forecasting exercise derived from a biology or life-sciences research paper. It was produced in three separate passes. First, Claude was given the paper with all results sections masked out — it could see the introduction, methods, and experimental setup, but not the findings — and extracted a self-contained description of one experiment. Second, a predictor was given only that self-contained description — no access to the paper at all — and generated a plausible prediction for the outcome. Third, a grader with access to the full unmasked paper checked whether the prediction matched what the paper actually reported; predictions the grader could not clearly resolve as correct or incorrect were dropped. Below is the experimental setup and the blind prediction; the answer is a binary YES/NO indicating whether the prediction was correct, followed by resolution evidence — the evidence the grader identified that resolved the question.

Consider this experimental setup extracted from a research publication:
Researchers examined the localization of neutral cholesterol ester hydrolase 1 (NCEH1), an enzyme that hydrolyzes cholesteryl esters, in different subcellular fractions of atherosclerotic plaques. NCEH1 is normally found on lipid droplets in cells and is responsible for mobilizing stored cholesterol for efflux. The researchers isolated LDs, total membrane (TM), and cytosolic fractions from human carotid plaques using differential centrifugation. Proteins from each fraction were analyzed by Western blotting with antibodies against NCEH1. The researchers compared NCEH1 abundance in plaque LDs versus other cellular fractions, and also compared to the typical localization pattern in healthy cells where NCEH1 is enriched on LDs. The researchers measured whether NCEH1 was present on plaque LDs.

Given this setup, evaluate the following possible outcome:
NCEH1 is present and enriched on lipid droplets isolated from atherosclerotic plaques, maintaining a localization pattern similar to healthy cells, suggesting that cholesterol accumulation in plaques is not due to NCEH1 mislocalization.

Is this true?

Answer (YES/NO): NO